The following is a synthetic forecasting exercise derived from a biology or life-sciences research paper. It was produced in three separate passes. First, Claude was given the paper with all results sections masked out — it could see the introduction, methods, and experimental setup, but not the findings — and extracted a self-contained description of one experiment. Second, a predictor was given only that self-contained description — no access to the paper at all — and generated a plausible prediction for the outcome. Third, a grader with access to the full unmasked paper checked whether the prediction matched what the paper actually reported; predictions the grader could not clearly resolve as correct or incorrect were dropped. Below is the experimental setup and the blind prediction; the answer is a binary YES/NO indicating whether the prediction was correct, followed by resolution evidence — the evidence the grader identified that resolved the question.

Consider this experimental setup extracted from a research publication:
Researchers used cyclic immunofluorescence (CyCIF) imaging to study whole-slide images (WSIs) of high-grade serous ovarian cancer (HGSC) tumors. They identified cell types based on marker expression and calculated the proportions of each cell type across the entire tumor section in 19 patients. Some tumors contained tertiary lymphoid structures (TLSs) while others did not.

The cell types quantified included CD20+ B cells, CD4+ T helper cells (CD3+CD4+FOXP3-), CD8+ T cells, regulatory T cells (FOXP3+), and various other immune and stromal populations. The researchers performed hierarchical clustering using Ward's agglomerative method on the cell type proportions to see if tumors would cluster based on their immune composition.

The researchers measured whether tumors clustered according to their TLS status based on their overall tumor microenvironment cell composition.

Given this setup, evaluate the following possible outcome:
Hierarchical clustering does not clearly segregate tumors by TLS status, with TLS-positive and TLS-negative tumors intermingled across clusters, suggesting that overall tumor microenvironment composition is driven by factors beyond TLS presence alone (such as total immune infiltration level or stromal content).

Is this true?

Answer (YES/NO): NO